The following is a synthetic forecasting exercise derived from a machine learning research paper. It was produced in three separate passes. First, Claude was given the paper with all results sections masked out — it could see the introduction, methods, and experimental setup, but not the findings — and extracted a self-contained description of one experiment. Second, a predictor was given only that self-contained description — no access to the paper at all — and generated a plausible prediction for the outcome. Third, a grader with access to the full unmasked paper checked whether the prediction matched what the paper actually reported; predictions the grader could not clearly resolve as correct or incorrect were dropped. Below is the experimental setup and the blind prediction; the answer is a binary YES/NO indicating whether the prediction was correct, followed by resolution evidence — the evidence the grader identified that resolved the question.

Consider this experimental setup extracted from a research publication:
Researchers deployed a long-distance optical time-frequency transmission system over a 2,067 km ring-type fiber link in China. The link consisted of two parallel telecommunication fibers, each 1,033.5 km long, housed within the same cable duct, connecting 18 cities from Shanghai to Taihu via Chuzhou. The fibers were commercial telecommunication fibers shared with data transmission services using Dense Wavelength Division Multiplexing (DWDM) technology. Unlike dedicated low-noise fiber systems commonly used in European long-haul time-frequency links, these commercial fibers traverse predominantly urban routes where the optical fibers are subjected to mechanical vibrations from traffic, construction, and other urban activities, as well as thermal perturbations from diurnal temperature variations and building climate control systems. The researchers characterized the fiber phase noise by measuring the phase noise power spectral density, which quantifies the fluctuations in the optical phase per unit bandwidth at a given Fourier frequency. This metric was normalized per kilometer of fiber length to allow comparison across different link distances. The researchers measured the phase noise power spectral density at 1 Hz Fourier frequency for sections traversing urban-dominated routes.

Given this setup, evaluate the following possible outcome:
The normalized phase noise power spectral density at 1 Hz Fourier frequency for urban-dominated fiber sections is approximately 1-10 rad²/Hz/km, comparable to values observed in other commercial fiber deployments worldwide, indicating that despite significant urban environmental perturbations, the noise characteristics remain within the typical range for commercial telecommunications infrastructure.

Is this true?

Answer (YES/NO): NO